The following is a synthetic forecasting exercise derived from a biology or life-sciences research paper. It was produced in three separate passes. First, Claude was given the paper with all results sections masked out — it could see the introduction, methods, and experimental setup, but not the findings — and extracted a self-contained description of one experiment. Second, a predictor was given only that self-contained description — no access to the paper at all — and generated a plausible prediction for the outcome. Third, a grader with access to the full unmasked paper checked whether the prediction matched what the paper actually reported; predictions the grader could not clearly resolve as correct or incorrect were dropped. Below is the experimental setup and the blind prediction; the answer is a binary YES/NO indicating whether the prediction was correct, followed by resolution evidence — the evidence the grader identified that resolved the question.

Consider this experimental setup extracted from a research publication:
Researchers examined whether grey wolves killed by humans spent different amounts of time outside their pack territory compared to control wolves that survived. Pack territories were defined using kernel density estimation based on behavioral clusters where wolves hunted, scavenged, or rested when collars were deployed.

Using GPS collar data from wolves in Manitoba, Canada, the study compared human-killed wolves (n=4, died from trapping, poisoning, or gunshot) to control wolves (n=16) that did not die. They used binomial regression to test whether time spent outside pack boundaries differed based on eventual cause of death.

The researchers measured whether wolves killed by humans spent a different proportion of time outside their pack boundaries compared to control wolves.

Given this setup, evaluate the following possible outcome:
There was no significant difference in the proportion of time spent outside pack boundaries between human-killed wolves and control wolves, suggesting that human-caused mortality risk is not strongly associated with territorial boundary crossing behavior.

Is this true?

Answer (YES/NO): YES